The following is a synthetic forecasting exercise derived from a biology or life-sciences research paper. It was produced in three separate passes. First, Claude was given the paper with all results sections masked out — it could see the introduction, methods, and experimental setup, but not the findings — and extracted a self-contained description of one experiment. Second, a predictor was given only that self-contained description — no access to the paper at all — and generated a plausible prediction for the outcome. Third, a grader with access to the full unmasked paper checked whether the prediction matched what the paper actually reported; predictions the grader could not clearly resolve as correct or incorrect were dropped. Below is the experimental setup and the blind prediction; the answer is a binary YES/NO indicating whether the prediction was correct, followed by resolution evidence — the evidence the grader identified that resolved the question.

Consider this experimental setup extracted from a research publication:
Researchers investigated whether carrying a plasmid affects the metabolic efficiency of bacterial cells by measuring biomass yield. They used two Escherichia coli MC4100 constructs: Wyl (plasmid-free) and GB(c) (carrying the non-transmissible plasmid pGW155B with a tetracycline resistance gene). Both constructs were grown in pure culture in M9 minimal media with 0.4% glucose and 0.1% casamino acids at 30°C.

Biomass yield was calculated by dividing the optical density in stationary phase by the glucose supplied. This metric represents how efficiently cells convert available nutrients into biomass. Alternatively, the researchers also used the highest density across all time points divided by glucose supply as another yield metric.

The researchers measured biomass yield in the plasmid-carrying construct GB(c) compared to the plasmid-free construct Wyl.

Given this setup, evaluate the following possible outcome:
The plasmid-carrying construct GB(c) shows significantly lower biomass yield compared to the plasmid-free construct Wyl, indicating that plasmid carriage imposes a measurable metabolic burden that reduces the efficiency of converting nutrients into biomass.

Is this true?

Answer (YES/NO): NO